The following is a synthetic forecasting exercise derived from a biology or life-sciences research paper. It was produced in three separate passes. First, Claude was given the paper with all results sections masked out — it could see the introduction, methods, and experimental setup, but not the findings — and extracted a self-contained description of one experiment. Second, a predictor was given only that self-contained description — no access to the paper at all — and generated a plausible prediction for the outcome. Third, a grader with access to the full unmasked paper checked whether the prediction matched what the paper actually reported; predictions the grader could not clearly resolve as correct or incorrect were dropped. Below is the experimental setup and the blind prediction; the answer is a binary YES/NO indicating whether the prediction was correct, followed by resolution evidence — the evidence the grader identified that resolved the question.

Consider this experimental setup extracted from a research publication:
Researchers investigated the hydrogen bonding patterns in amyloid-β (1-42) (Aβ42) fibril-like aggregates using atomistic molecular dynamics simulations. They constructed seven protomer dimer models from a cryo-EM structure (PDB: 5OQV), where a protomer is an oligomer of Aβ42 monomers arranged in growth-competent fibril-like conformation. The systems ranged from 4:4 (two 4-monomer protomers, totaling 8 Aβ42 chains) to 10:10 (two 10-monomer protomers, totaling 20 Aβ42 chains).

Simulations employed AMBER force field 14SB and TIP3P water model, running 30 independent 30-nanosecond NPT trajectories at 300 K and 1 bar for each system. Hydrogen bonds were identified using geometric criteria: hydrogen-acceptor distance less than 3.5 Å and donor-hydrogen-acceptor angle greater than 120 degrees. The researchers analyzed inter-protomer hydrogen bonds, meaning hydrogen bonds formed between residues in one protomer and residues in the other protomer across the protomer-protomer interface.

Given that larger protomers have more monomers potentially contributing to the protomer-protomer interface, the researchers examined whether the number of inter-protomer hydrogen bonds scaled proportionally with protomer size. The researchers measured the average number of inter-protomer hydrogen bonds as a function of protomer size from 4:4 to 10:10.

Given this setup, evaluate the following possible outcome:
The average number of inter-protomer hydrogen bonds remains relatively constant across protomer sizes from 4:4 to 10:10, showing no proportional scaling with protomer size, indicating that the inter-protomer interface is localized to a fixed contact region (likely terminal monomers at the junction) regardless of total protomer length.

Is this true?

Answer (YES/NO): NO